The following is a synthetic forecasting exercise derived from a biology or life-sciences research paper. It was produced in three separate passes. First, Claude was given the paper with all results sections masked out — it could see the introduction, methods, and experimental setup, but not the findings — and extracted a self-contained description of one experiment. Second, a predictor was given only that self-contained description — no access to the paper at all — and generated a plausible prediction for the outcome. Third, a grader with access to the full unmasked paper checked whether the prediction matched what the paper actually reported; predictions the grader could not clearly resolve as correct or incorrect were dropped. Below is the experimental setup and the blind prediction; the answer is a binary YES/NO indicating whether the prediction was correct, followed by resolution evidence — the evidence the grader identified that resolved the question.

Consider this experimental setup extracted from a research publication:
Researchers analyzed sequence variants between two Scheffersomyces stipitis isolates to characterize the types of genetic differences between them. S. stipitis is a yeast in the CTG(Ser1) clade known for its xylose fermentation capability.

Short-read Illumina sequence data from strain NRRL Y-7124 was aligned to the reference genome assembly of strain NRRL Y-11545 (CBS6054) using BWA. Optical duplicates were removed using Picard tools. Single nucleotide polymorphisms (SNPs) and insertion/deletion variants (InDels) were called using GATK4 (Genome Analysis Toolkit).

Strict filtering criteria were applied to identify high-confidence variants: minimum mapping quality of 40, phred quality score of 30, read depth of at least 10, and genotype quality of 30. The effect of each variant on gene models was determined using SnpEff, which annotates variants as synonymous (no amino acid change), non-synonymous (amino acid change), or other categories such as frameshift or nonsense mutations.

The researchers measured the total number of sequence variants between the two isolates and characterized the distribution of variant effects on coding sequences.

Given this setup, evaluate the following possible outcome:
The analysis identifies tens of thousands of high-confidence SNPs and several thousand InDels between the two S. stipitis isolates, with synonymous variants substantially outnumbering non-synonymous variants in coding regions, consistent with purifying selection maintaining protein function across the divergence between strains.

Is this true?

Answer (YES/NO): YES